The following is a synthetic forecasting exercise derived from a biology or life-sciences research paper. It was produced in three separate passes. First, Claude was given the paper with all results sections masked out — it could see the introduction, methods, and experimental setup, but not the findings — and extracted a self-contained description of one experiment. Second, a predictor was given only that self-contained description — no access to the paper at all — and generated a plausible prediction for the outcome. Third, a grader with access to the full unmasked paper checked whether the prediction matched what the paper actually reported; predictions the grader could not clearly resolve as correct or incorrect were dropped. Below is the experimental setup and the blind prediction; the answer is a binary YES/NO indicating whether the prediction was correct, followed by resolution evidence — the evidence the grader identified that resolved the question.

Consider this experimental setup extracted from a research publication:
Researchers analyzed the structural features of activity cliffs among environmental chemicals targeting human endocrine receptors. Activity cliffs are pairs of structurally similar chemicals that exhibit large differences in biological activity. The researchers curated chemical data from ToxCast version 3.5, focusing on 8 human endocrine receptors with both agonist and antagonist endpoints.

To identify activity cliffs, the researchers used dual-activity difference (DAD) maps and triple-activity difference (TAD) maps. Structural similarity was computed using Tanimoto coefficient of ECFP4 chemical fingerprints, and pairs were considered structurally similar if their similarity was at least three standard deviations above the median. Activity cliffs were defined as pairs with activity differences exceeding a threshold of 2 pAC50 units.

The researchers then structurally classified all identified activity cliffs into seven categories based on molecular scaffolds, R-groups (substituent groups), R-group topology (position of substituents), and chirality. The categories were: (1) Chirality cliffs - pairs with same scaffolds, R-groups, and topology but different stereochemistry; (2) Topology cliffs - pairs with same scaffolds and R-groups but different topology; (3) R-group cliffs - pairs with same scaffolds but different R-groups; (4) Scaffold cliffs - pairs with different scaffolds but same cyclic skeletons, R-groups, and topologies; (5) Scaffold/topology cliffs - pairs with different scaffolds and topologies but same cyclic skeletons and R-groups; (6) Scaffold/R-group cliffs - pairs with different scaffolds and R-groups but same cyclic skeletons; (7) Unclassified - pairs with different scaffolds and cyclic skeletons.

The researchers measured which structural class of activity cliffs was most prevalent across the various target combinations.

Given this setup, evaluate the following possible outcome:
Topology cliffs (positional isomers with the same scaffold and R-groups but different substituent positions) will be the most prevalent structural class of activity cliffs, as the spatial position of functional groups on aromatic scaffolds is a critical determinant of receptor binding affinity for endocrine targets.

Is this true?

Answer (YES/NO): NO